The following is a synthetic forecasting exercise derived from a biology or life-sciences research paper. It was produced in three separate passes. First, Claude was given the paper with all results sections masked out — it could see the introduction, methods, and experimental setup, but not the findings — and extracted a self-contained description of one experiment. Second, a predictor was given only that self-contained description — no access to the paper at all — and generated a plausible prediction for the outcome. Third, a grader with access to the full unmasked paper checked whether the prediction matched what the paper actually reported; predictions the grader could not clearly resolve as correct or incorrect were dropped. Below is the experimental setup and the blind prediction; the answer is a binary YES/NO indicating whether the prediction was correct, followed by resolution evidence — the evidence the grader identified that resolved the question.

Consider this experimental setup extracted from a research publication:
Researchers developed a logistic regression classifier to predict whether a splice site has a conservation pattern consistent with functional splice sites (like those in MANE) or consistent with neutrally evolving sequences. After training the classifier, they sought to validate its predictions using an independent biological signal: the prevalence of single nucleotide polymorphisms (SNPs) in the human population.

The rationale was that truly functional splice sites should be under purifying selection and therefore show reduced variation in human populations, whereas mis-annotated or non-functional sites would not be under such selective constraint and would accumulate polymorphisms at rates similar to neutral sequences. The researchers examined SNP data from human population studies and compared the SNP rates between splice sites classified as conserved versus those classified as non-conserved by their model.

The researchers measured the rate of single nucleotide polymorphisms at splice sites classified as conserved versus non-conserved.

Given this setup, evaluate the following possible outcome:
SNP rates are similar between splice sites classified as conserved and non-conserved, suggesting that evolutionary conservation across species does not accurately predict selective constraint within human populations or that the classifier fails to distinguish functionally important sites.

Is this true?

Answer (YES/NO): NO